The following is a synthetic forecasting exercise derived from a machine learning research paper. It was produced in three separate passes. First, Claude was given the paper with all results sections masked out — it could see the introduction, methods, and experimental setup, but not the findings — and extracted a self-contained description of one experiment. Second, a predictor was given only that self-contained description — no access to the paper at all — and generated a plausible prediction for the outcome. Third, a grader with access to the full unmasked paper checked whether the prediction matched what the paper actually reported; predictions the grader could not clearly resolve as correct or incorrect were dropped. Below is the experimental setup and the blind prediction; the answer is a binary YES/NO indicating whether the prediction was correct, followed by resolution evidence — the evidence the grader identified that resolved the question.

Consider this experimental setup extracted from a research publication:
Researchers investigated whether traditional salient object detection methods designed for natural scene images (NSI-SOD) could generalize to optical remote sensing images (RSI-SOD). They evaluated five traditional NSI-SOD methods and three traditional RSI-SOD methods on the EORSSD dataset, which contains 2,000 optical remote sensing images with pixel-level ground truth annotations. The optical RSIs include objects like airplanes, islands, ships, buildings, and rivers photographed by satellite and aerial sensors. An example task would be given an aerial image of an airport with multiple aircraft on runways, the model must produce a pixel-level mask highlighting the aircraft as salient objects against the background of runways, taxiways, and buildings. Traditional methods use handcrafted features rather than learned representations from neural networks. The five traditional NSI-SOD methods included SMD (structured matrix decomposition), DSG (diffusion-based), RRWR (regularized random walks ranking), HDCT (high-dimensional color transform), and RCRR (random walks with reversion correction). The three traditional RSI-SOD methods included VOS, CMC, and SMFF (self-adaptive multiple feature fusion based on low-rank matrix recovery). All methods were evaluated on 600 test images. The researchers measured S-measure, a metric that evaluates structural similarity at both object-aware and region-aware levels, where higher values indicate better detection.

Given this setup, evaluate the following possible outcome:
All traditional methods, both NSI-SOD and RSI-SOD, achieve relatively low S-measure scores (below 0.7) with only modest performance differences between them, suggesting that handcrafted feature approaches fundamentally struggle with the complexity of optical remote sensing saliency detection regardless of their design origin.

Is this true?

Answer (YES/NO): NO